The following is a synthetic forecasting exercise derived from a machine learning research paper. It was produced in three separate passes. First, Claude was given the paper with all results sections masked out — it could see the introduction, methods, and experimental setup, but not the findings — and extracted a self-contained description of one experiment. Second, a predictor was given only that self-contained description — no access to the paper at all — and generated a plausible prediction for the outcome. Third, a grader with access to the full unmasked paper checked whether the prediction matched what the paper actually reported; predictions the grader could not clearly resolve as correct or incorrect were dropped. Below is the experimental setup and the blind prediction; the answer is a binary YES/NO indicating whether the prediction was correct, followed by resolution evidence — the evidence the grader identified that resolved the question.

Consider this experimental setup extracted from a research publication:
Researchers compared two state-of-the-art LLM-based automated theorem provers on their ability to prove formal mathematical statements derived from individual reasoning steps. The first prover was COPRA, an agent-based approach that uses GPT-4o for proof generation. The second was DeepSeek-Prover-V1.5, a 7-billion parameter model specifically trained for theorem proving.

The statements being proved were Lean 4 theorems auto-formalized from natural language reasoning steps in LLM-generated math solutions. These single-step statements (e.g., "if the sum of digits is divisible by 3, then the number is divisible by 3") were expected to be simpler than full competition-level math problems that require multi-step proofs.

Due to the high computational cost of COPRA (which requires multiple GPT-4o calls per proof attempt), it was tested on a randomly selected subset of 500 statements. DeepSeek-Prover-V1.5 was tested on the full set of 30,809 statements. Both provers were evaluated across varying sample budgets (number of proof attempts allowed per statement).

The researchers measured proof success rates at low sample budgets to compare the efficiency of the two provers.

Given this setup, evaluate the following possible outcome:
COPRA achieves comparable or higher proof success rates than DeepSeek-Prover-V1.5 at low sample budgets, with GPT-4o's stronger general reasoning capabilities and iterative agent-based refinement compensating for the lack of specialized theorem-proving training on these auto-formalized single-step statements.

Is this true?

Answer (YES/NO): NO